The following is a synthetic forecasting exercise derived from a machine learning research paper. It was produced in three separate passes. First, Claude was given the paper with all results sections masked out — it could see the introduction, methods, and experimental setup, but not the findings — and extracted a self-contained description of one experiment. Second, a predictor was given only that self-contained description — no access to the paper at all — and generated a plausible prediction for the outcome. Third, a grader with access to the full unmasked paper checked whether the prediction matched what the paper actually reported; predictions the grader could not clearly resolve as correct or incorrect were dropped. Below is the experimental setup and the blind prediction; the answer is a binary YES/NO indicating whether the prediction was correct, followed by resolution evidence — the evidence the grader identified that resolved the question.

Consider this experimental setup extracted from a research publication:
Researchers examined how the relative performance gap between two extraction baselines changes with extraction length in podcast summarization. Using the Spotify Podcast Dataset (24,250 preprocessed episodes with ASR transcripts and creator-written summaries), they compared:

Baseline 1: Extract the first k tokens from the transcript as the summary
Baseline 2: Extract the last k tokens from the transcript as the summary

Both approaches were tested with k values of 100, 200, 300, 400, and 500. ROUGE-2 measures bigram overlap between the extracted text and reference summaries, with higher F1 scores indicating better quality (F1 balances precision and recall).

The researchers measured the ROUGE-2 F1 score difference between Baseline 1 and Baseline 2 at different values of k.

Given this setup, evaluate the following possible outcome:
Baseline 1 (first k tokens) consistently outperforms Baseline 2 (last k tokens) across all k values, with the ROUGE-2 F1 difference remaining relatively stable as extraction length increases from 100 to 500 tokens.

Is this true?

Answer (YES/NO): NO